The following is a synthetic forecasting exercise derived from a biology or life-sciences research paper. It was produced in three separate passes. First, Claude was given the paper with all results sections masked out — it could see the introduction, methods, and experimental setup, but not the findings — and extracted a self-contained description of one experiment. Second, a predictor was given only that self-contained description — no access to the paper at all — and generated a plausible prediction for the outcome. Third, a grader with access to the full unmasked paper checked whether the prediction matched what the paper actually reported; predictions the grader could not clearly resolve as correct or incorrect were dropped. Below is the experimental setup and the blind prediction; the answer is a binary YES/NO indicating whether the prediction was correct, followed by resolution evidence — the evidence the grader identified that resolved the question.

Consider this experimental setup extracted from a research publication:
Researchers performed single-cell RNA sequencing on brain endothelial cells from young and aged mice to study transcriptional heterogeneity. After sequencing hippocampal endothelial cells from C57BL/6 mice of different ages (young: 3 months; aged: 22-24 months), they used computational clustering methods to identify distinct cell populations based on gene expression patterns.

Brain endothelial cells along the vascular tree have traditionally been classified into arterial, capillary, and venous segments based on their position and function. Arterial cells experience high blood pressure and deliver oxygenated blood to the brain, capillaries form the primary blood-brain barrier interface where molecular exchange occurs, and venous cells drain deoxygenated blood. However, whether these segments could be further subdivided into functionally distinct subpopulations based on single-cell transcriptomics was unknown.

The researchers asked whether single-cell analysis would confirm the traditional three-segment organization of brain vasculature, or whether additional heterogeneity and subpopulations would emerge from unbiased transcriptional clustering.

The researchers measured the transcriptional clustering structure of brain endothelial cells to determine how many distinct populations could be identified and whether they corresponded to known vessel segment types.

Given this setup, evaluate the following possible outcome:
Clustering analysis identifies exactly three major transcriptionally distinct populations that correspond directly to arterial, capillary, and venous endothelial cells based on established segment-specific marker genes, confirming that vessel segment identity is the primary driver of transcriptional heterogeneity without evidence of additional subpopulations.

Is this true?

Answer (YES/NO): NO